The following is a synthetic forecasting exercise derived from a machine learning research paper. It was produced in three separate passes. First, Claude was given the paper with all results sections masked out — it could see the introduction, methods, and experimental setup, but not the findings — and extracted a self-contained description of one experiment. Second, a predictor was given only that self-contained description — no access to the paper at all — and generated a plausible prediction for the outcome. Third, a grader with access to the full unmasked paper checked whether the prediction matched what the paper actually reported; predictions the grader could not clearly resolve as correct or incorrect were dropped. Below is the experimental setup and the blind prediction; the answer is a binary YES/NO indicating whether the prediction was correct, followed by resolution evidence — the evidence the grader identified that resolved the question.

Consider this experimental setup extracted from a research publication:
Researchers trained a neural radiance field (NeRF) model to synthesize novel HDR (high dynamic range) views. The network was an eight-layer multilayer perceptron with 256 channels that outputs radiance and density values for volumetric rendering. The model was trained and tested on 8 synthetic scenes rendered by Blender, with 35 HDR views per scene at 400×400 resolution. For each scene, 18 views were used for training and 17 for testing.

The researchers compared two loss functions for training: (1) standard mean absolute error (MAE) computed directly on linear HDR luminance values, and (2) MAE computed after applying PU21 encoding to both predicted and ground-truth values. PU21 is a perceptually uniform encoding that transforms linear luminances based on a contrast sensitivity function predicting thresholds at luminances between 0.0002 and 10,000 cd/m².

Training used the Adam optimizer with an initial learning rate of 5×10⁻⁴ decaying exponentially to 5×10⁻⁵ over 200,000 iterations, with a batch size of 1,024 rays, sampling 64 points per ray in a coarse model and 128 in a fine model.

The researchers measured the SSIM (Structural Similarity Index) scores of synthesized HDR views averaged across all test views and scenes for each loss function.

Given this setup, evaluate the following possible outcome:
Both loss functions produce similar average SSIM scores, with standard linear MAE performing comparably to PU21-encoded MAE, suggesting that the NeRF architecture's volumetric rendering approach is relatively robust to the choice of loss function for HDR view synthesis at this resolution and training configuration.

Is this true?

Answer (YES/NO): NO